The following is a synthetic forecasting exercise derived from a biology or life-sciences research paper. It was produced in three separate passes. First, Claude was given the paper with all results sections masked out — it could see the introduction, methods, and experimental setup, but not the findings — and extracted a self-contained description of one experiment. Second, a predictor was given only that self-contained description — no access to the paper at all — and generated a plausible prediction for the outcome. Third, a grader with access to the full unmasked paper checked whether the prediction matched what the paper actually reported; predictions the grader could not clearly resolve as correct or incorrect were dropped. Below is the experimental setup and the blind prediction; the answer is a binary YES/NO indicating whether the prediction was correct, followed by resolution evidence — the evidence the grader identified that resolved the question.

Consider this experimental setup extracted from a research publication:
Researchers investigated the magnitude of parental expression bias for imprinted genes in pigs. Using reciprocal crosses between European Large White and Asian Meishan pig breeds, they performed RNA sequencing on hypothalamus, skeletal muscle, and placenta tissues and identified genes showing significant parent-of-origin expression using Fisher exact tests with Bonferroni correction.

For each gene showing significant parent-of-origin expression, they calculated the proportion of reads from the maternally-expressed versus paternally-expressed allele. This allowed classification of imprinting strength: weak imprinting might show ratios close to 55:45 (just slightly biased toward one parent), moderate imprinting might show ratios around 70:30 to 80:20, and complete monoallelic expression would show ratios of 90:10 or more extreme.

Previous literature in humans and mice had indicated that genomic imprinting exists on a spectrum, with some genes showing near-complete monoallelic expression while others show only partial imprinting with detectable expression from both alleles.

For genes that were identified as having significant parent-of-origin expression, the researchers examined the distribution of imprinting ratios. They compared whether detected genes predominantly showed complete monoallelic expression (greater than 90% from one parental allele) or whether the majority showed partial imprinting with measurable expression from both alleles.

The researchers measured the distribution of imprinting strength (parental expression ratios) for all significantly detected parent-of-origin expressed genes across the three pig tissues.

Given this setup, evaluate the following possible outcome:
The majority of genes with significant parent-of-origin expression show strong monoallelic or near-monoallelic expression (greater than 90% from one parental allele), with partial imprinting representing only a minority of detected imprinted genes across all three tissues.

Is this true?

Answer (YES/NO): NO